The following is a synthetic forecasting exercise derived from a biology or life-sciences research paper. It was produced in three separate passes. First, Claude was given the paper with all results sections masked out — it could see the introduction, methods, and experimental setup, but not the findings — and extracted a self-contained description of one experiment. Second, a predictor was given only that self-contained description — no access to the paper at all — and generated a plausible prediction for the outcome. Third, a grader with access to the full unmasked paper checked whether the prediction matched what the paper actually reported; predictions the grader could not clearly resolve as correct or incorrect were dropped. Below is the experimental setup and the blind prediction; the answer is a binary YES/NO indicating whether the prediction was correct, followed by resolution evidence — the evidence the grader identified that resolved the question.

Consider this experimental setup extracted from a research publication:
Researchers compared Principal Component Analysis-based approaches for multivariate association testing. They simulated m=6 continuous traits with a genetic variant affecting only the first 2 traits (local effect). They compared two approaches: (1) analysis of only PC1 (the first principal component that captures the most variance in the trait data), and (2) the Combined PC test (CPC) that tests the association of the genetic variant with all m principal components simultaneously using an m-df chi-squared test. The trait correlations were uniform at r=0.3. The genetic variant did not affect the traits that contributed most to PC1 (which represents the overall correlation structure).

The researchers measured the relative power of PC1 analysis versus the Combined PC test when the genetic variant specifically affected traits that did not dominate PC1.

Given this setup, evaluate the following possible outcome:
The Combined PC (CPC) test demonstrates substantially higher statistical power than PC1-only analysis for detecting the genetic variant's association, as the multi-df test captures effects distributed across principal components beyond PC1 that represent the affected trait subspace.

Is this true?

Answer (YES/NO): YES